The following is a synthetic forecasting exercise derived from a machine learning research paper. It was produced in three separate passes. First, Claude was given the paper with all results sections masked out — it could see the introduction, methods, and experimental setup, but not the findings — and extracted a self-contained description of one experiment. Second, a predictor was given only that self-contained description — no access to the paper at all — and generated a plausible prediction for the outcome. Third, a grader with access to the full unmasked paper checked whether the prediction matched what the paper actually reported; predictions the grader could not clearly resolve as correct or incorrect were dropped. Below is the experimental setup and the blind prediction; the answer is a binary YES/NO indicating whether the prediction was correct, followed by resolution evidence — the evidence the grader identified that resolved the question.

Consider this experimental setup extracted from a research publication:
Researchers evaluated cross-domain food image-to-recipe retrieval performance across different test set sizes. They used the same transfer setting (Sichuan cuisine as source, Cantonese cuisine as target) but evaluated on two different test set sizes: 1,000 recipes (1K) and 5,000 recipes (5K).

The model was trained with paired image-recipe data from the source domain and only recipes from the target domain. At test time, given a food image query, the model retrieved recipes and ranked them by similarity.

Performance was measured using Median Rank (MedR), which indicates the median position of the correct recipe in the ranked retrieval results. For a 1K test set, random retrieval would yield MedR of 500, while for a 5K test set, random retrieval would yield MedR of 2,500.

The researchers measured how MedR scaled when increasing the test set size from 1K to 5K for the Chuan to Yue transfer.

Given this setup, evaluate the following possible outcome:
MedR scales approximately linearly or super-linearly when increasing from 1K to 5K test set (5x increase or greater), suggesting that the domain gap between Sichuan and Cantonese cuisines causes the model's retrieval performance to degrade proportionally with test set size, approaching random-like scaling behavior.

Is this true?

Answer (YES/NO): NO